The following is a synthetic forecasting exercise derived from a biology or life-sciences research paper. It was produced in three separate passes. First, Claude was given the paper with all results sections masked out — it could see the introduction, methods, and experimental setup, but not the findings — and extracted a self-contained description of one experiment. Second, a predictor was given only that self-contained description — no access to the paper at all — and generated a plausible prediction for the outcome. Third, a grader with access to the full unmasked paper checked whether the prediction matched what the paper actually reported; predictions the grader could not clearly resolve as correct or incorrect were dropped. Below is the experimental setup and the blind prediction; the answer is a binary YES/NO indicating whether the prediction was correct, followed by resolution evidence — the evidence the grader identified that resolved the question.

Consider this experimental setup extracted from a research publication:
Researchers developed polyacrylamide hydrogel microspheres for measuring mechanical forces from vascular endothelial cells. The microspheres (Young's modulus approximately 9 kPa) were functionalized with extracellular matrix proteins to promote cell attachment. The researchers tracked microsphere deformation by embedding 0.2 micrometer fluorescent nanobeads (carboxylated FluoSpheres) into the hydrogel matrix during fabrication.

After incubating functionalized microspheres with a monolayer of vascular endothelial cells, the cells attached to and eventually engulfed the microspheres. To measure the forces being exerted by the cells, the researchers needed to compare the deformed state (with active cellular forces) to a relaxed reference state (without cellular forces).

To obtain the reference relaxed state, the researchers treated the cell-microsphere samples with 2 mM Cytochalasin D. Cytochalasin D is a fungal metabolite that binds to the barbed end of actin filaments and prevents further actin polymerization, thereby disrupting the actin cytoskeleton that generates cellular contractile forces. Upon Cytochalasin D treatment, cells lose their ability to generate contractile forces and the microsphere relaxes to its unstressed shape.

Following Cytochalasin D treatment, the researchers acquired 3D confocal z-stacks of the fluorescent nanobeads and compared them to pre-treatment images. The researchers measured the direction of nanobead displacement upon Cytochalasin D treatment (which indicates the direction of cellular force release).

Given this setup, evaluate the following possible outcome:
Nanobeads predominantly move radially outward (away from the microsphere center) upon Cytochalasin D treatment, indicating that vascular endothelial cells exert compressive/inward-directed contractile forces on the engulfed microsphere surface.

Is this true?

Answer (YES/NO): YES